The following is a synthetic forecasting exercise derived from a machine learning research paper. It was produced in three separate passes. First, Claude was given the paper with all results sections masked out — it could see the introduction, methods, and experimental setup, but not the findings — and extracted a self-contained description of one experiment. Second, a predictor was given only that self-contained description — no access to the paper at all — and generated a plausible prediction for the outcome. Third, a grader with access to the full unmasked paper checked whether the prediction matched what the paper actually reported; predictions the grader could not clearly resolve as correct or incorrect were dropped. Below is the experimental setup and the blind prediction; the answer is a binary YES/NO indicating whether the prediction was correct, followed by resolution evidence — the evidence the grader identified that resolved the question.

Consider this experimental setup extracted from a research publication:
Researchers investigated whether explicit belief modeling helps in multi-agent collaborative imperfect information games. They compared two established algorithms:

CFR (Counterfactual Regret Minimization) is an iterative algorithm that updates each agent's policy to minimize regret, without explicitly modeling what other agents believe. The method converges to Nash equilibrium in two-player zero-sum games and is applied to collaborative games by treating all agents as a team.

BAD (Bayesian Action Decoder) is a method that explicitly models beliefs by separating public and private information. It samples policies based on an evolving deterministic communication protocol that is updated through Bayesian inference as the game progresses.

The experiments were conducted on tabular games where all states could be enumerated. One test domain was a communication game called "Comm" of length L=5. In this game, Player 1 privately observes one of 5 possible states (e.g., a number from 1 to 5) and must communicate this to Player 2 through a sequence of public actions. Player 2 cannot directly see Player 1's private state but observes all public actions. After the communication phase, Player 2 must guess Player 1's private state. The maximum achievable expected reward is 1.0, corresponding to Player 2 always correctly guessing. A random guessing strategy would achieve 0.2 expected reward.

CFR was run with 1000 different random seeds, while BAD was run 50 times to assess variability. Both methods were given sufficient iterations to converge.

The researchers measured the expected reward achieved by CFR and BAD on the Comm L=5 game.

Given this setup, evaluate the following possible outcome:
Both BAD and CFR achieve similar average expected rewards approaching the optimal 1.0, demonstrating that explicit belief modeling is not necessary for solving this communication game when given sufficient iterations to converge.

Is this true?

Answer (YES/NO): NO